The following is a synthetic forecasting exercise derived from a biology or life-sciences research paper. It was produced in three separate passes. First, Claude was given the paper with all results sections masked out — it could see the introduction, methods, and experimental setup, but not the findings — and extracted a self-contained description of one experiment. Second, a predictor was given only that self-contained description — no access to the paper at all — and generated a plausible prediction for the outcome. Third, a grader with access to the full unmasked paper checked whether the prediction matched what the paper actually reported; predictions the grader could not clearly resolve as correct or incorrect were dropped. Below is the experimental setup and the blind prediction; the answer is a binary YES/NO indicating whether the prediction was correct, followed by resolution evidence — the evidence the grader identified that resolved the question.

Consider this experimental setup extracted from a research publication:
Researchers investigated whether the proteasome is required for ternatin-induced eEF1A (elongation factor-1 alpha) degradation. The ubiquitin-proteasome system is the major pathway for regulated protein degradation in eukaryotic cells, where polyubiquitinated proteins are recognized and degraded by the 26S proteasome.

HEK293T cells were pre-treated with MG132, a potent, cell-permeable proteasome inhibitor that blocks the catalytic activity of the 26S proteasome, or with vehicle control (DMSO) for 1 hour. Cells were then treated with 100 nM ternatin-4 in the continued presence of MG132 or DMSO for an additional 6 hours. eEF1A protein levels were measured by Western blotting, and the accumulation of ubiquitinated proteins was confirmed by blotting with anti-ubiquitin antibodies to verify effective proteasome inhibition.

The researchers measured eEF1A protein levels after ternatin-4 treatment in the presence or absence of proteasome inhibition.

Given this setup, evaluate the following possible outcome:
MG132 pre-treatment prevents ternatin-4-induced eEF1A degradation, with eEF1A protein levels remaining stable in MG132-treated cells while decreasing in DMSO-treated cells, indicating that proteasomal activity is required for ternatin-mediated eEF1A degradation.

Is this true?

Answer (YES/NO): YES